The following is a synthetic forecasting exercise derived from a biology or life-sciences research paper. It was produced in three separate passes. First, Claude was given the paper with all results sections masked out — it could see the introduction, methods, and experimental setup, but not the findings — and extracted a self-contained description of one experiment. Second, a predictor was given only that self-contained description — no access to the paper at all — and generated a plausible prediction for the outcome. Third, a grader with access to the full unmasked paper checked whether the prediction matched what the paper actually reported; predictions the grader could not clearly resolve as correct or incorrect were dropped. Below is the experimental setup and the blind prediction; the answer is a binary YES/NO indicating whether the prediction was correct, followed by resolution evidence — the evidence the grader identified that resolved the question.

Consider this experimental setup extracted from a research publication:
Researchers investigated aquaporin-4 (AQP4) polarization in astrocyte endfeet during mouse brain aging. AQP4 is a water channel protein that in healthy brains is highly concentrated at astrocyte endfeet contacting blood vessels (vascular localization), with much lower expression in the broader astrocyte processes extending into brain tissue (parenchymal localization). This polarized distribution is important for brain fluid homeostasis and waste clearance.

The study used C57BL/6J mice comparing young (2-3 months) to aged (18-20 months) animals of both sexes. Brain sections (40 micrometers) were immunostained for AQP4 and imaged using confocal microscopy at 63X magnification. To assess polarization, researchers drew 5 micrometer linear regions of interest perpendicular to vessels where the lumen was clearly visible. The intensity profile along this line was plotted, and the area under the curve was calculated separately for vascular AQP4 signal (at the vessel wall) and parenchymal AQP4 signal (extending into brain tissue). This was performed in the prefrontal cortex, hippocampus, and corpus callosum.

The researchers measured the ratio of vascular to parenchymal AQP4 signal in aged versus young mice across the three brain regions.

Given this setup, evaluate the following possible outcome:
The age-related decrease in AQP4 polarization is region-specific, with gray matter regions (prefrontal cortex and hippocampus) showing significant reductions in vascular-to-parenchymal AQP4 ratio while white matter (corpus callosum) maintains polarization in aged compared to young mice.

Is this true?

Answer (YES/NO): NO